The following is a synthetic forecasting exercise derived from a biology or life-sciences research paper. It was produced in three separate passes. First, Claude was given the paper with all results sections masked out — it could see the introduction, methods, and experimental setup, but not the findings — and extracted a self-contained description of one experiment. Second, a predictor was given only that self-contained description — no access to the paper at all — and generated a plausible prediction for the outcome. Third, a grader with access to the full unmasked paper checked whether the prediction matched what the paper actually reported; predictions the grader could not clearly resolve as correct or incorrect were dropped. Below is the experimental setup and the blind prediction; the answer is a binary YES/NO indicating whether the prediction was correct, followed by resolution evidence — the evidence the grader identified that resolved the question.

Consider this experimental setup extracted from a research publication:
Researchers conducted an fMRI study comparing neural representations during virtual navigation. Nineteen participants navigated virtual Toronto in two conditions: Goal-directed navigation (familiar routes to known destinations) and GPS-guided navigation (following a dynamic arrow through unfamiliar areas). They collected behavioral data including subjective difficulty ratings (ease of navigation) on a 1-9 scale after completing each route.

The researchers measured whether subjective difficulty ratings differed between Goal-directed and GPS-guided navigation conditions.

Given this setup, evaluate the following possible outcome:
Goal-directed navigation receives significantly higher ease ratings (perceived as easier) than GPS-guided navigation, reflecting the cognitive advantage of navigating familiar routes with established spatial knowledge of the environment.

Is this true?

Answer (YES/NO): NO